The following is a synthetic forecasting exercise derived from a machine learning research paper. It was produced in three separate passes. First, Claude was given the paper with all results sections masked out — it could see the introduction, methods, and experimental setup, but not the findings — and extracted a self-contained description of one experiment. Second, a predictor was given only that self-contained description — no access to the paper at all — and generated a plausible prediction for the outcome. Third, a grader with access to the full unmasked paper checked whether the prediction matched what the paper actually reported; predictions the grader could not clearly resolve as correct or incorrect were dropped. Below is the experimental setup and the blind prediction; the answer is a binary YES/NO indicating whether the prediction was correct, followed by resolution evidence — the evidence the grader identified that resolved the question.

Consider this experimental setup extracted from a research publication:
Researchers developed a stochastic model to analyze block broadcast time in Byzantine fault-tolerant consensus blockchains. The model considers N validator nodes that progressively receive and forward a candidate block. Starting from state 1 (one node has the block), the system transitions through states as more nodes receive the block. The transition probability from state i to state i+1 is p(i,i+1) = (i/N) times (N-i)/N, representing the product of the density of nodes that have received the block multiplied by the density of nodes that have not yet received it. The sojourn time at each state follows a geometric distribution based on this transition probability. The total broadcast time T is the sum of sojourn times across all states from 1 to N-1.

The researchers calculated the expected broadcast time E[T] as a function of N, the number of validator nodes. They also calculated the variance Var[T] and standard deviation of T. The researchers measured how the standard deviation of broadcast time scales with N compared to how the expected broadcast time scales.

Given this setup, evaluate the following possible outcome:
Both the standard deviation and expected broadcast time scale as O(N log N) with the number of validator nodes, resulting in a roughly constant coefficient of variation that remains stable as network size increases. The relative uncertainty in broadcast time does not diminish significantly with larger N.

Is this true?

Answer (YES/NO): NO